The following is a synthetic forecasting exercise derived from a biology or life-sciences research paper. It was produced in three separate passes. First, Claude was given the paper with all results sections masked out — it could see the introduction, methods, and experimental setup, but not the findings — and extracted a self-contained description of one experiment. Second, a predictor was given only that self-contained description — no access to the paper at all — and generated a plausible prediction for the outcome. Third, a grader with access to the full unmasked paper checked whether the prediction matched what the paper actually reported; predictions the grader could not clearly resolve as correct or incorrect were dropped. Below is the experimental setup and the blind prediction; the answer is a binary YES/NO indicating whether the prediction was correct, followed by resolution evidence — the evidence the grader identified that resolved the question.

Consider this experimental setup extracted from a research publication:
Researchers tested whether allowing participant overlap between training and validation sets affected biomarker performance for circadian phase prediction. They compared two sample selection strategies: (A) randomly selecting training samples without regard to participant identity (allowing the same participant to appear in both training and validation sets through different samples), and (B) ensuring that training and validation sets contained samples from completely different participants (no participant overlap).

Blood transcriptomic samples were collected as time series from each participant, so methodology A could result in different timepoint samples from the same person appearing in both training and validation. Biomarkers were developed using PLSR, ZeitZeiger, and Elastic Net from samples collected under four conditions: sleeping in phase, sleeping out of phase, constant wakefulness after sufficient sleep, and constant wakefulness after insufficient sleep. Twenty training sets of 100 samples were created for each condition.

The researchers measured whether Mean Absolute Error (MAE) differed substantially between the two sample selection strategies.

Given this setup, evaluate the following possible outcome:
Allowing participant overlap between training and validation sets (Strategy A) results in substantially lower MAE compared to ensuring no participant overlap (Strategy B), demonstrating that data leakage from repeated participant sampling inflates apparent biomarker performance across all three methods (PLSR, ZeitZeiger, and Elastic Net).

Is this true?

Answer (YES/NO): NO